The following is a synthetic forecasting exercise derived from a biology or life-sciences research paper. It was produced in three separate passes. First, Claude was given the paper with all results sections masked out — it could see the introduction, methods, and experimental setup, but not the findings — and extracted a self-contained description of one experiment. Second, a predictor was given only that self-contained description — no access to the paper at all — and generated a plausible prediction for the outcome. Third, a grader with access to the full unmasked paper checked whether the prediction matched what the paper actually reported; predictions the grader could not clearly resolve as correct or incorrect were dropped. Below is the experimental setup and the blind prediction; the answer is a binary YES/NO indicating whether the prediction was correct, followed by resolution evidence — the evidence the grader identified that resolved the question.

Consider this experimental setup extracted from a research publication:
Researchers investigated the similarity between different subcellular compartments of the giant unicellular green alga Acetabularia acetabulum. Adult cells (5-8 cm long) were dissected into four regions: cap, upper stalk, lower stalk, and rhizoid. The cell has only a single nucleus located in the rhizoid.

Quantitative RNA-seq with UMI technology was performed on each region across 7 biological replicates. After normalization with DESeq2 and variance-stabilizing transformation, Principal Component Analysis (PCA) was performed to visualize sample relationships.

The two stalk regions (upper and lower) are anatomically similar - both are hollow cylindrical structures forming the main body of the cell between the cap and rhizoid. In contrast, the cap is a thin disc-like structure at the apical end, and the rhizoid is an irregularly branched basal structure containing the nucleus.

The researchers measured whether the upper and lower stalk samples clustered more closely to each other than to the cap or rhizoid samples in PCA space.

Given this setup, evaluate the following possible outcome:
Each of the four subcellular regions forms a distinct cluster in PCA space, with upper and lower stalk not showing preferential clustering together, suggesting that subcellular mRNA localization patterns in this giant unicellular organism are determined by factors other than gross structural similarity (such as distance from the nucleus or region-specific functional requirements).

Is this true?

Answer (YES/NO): NO